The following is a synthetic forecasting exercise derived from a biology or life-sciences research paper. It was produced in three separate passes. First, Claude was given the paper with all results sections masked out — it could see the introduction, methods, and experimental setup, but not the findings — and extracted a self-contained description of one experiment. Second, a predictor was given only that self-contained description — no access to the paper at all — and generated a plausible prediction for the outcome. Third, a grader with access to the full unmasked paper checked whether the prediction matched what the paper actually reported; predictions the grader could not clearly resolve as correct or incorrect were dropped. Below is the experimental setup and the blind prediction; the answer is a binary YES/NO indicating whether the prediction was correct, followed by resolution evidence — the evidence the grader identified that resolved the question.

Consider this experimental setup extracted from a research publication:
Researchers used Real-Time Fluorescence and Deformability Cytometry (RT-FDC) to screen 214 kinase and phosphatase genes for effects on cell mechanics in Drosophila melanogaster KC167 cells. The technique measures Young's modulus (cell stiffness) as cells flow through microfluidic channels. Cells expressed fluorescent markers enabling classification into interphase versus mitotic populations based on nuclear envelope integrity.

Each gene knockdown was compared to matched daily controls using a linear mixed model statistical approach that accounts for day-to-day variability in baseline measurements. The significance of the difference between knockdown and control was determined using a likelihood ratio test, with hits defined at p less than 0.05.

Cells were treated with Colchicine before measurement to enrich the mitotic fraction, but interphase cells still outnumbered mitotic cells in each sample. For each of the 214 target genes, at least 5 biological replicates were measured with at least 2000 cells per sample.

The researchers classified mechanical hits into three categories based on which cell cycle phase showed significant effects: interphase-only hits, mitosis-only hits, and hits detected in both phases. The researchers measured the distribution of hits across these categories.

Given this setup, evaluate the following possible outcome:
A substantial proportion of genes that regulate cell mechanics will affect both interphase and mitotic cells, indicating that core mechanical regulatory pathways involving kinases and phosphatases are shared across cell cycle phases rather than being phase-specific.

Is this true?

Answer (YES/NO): NO